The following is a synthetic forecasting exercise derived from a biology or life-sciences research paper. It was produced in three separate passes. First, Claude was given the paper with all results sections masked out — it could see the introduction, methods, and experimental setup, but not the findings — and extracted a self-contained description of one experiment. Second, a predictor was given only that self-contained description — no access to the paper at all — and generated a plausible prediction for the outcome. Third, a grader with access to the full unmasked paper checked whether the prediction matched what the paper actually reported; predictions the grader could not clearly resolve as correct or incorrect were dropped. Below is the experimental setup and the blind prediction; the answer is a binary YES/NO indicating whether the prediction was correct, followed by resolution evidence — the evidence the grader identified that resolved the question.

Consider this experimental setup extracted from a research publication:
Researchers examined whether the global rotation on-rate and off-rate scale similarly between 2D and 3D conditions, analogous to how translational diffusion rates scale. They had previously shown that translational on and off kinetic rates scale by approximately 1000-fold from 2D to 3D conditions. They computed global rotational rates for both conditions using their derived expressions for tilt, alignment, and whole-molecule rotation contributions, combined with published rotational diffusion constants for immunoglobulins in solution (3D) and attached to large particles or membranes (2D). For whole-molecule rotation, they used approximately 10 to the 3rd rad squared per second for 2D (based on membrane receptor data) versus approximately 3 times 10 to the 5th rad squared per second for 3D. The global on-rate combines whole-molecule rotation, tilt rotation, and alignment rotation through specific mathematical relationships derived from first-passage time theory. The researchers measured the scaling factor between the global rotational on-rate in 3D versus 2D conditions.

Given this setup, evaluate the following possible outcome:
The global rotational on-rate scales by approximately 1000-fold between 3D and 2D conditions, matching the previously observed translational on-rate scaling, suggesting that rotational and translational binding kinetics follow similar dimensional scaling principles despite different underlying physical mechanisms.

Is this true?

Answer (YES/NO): NO